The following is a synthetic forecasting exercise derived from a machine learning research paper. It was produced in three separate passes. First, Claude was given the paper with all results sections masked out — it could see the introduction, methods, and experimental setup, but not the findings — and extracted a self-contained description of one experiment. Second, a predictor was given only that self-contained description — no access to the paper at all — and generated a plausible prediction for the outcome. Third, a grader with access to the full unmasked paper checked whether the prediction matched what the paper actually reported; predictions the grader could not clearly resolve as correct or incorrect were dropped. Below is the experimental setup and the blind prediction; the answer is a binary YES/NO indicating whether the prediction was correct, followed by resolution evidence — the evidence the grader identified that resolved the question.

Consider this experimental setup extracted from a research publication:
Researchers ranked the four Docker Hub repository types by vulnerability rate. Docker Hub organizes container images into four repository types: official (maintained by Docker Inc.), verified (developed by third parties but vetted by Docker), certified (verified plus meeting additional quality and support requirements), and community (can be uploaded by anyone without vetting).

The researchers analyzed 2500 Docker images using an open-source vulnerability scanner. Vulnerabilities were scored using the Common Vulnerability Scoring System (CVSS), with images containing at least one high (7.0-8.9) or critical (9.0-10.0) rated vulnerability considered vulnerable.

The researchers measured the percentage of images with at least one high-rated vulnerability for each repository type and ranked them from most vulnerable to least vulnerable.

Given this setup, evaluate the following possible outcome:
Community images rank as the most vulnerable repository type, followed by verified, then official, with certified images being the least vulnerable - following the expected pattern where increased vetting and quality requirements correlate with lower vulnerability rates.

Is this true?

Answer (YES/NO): NO